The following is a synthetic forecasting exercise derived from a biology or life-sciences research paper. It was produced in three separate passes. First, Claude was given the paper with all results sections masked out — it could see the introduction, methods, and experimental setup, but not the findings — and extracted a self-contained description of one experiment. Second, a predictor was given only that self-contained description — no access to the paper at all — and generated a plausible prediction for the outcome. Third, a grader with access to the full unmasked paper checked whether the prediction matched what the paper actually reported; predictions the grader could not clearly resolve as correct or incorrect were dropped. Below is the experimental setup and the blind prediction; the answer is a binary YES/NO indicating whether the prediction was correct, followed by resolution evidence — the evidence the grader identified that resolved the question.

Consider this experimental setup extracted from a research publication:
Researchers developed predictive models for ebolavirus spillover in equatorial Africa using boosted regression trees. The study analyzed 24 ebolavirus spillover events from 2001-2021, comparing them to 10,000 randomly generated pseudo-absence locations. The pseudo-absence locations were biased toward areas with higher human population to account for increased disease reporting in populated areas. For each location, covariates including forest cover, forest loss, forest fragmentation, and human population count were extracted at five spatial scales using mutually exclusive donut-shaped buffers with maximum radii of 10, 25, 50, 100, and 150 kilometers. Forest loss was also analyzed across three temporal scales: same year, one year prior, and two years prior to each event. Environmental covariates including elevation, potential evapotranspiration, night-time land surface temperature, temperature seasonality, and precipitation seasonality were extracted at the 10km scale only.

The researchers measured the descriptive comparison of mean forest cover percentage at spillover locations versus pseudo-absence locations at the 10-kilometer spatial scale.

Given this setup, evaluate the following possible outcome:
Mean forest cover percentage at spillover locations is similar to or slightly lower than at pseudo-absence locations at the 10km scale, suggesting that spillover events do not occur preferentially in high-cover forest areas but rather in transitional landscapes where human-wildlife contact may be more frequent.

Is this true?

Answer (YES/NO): NO